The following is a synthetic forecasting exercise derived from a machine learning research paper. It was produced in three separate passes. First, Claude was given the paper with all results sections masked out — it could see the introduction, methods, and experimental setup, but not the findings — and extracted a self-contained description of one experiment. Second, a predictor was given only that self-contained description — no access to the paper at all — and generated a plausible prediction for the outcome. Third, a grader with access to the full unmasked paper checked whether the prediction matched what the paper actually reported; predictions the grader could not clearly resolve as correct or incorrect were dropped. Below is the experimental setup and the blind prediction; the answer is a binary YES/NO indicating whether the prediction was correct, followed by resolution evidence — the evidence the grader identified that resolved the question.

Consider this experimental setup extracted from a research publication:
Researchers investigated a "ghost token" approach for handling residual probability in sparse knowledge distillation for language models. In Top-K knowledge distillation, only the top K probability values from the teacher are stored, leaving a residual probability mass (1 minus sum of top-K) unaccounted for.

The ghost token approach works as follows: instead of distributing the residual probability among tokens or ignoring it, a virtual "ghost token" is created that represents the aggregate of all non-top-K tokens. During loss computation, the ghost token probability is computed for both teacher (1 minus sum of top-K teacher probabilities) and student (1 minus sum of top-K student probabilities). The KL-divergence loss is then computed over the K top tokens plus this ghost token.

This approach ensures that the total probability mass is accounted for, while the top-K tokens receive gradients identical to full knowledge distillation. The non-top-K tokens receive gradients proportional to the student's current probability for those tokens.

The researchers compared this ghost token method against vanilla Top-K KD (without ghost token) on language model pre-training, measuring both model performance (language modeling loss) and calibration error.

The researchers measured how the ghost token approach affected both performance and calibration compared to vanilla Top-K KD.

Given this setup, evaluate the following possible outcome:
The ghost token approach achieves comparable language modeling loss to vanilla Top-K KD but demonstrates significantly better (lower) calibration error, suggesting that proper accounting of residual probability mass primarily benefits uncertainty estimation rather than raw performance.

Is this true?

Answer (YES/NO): NO